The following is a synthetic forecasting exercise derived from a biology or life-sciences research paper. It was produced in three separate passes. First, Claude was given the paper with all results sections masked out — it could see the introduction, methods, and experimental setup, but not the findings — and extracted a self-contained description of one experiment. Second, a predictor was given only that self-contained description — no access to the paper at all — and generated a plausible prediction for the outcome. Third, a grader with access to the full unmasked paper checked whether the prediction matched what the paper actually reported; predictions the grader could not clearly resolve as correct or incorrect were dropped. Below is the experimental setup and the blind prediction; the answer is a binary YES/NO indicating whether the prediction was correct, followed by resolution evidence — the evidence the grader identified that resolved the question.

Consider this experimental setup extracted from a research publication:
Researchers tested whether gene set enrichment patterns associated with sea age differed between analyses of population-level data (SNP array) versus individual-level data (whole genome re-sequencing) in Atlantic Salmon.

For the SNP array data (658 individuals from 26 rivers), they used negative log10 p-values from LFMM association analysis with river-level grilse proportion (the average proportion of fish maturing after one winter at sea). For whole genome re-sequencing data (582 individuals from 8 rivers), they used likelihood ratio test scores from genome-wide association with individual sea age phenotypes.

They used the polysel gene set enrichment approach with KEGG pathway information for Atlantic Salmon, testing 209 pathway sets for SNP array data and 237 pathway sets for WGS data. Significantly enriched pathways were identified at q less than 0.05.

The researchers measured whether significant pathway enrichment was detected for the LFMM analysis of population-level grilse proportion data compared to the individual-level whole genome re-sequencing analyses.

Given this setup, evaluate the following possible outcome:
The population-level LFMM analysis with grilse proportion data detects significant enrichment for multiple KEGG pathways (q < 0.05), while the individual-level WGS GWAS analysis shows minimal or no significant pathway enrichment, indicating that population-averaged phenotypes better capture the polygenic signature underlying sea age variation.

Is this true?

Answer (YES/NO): NO